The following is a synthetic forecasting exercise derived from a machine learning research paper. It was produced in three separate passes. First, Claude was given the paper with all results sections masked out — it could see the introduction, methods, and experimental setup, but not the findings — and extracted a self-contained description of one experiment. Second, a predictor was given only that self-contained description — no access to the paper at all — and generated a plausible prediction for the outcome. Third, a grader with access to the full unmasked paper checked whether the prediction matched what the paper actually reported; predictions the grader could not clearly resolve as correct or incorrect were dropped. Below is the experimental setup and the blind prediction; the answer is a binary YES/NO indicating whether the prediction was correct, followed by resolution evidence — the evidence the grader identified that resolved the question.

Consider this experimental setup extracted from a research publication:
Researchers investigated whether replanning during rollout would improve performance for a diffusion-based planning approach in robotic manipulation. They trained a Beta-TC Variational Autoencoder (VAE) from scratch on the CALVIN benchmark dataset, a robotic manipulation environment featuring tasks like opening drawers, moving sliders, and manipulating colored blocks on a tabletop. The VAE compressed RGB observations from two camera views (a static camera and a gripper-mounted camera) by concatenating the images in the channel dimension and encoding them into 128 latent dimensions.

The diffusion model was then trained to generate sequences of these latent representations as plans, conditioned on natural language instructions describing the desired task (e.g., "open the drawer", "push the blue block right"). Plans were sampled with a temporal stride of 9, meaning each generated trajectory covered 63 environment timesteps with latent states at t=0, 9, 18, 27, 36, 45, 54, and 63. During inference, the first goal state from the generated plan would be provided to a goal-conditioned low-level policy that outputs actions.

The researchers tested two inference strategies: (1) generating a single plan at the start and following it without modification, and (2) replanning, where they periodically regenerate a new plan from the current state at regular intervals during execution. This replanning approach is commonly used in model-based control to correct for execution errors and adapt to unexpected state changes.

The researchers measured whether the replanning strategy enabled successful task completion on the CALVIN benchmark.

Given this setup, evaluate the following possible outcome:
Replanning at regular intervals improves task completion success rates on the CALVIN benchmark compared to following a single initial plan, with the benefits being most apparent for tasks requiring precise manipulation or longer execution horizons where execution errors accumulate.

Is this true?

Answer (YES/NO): NO